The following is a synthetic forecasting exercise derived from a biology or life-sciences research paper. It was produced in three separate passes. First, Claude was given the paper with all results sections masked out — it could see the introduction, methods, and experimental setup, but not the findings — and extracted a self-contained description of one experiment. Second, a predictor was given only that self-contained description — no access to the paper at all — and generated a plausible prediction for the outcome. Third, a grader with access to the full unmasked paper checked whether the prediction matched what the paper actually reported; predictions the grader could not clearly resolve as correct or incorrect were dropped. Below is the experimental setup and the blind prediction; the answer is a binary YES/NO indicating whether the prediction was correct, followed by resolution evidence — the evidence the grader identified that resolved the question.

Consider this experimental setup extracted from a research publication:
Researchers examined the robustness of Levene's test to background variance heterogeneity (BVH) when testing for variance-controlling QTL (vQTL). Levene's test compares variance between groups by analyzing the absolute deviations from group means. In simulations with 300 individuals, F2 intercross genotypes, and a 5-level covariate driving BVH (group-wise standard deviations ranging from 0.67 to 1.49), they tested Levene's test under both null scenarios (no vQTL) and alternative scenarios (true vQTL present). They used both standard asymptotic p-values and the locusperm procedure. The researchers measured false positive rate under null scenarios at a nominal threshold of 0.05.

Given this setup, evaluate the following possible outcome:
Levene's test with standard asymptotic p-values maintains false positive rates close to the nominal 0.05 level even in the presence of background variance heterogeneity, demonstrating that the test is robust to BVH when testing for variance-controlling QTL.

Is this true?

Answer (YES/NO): YES